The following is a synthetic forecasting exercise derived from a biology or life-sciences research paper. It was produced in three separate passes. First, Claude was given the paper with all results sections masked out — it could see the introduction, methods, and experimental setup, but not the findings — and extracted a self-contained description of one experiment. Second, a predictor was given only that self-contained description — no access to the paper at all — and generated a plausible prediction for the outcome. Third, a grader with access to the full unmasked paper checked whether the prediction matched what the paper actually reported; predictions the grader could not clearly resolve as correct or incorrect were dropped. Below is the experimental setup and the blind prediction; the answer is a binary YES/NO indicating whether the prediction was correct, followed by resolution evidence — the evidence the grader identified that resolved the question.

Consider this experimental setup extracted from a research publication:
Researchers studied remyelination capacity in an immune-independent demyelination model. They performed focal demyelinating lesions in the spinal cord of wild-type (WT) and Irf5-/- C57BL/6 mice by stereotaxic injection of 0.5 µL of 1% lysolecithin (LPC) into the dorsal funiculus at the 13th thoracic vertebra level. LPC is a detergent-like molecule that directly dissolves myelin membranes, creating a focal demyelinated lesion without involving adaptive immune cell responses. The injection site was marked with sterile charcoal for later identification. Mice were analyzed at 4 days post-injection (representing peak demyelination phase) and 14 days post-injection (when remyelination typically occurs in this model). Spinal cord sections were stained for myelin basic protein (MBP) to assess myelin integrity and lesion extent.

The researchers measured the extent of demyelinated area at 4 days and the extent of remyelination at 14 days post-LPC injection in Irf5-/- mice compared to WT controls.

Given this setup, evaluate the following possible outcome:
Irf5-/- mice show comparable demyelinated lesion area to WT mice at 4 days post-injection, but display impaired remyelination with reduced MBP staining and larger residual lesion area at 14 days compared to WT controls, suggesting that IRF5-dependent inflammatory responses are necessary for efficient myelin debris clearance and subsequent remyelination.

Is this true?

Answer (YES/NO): YES